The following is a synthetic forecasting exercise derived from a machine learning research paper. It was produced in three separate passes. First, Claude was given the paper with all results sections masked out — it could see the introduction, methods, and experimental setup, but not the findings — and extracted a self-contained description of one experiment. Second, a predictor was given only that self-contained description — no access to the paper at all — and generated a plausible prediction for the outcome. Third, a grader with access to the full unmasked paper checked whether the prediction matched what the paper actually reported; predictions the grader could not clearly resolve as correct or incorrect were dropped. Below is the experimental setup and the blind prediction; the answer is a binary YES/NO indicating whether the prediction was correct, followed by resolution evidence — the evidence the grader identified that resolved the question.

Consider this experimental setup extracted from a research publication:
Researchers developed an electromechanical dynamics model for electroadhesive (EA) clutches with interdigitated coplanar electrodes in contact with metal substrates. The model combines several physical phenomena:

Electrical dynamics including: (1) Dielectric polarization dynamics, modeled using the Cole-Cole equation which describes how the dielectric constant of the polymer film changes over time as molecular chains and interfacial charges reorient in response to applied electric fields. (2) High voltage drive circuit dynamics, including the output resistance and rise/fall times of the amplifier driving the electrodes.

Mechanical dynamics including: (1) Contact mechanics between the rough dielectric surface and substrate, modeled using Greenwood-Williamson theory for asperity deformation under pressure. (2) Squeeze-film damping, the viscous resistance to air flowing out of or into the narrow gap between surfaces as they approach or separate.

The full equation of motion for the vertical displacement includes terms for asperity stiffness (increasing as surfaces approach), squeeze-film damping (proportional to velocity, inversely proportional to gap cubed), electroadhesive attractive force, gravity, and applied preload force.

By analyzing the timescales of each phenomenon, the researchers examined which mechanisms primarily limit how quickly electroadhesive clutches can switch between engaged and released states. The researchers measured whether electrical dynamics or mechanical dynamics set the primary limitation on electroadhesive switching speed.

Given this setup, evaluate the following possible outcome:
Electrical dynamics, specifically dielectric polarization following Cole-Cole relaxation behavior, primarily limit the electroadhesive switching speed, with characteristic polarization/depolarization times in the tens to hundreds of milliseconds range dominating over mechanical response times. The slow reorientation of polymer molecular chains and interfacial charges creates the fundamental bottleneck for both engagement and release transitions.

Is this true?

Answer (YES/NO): NO